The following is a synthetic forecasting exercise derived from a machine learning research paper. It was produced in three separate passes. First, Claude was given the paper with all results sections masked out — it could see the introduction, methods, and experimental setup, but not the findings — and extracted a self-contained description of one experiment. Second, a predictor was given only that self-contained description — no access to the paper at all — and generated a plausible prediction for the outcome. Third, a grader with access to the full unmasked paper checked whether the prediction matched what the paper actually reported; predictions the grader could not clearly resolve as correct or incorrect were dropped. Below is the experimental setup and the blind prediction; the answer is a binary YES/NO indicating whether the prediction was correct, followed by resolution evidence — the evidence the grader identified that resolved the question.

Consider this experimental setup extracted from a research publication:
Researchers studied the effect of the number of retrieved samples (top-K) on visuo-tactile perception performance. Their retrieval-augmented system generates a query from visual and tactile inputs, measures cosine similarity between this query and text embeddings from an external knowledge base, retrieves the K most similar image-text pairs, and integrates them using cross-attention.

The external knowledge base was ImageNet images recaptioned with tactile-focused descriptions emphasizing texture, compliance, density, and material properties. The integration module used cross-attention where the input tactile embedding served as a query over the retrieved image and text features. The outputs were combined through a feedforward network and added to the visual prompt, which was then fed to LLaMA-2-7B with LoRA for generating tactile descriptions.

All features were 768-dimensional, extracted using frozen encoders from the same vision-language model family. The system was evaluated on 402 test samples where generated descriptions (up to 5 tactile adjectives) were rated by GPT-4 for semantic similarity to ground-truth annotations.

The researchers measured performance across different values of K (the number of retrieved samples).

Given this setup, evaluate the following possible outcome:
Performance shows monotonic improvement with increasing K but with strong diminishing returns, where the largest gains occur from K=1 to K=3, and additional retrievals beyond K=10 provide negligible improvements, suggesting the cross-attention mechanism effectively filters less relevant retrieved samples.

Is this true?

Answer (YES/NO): NO